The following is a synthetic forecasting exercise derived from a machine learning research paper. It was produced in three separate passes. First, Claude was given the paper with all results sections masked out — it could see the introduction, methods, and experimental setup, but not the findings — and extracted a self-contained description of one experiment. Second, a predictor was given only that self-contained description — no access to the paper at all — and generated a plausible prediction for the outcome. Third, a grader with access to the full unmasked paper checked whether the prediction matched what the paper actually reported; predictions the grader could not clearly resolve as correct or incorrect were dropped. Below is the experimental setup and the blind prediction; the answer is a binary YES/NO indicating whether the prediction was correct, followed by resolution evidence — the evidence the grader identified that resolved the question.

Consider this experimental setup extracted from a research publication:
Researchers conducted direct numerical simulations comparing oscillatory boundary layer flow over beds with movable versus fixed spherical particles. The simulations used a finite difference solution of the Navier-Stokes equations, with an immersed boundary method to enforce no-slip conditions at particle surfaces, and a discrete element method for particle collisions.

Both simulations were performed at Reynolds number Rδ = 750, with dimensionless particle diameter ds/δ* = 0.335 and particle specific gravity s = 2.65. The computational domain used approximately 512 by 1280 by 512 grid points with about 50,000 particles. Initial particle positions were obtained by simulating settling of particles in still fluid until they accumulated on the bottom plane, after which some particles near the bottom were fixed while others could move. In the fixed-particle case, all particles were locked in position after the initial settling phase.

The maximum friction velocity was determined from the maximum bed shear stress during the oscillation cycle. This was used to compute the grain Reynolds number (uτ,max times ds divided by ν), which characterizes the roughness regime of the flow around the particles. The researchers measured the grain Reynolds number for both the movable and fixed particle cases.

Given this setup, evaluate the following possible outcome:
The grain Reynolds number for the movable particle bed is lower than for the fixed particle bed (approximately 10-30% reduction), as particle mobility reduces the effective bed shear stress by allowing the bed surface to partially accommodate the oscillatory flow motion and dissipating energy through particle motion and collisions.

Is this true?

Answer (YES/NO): NO